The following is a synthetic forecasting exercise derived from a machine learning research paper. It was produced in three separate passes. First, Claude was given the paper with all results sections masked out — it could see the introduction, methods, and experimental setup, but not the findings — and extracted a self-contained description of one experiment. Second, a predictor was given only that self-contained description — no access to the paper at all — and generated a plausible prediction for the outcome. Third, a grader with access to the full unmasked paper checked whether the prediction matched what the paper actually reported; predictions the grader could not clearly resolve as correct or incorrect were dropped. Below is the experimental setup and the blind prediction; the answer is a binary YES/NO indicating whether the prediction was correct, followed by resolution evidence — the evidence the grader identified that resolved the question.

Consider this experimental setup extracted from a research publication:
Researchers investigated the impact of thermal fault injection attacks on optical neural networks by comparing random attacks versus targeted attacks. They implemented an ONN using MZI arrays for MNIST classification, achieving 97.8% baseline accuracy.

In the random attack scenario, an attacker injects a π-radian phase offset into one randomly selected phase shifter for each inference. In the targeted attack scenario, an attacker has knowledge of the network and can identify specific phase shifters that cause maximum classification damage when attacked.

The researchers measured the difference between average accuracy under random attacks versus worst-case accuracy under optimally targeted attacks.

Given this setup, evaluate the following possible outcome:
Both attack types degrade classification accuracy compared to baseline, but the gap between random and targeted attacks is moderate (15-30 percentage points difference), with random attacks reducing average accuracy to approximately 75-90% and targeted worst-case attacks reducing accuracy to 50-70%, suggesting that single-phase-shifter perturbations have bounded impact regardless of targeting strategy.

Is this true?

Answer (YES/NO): NO